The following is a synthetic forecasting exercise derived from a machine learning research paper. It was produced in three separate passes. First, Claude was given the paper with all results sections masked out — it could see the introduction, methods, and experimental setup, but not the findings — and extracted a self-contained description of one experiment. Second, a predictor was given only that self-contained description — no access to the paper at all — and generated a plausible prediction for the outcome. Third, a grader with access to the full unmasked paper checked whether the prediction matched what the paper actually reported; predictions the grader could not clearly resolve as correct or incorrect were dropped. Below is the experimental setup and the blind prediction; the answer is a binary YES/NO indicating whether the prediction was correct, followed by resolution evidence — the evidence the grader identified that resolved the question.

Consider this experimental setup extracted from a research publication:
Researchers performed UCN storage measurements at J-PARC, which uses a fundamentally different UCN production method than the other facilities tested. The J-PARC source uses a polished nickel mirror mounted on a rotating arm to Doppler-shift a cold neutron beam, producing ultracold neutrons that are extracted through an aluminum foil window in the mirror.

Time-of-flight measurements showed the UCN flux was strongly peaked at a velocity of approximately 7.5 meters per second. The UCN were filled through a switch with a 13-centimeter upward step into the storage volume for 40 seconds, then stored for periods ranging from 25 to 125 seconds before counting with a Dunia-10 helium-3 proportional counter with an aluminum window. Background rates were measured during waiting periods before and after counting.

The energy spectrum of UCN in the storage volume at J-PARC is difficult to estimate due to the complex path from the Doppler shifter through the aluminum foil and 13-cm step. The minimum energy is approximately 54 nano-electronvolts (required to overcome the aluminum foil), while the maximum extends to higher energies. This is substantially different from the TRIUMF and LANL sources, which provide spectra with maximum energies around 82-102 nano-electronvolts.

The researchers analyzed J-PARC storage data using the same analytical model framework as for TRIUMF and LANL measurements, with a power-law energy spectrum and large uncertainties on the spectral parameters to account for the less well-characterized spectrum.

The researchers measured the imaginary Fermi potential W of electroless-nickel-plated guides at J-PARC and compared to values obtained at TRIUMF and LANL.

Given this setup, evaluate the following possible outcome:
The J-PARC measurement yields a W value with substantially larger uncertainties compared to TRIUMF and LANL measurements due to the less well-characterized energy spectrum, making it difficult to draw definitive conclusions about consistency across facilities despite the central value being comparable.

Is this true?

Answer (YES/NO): NO